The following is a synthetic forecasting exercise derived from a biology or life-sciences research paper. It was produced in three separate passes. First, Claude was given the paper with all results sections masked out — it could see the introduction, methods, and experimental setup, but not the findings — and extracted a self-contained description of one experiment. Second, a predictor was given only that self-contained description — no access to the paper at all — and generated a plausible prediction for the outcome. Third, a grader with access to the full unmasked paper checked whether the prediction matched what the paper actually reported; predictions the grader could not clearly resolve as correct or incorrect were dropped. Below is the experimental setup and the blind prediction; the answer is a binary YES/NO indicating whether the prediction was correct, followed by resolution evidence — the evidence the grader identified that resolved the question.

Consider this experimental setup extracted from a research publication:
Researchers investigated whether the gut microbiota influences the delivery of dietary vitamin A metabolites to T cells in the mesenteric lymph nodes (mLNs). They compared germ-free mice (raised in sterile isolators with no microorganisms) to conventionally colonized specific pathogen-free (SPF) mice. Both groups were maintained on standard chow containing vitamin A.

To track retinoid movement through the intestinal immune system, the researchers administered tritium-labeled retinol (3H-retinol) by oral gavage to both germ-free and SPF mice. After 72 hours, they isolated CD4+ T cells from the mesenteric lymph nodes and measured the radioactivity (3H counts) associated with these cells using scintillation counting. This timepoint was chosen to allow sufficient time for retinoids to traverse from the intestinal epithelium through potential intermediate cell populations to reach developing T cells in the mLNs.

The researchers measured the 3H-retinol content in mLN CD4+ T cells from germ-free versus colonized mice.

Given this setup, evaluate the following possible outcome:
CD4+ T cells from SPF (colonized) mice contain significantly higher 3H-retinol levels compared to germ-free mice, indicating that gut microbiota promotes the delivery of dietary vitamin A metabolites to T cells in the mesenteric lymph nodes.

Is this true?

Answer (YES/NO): YES